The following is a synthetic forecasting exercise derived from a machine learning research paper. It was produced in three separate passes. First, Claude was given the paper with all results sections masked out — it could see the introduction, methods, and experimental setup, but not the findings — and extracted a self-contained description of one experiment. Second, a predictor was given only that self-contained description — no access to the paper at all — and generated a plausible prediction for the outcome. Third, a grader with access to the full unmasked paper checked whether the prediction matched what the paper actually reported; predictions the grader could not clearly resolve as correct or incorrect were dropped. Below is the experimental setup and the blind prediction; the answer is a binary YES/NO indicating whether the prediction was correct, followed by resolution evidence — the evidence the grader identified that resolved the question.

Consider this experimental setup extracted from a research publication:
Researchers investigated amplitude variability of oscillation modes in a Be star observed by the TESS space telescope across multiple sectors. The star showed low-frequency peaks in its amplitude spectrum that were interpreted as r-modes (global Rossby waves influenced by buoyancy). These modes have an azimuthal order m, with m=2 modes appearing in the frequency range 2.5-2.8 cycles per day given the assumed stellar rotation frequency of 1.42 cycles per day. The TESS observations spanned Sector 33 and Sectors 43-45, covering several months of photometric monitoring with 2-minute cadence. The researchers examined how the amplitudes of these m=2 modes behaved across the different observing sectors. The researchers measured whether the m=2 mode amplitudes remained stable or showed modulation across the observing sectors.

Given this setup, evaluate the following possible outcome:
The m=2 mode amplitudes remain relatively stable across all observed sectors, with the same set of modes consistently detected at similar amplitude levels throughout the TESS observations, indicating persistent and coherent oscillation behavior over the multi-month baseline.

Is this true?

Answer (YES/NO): NO